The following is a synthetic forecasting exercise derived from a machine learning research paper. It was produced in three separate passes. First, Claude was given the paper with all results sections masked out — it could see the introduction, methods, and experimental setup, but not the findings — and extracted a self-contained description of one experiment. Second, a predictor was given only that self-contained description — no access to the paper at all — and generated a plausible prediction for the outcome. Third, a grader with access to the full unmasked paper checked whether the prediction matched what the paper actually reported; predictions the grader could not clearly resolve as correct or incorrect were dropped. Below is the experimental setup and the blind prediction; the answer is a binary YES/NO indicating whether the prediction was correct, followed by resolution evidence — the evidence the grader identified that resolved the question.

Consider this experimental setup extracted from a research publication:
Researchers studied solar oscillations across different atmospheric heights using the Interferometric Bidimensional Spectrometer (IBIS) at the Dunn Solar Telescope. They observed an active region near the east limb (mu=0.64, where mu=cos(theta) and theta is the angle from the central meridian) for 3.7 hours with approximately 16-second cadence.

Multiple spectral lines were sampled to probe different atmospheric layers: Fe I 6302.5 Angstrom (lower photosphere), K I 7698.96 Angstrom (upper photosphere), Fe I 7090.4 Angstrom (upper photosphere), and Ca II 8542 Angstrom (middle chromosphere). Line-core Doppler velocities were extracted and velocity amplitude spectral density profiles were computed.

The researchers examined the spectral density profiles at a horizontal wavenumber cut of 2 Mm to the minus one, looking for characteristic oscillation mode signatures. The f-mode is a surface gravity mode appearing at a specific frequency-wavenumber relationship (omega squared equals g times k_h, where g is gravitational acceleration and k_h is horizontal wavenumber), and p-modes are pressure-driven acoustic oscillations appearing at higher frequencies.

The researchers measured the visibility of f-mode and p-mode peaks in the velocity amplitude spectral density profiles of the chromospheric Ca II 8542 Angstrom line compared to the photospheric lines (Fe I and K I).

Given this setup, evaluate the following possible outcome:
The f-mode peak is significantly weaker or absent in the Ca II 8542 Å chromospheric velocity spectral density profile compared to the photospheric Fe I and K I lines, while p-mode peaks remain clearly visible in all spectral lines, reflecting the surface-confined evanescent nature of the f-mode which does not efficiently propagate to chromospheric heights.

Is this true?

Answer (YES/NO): NO